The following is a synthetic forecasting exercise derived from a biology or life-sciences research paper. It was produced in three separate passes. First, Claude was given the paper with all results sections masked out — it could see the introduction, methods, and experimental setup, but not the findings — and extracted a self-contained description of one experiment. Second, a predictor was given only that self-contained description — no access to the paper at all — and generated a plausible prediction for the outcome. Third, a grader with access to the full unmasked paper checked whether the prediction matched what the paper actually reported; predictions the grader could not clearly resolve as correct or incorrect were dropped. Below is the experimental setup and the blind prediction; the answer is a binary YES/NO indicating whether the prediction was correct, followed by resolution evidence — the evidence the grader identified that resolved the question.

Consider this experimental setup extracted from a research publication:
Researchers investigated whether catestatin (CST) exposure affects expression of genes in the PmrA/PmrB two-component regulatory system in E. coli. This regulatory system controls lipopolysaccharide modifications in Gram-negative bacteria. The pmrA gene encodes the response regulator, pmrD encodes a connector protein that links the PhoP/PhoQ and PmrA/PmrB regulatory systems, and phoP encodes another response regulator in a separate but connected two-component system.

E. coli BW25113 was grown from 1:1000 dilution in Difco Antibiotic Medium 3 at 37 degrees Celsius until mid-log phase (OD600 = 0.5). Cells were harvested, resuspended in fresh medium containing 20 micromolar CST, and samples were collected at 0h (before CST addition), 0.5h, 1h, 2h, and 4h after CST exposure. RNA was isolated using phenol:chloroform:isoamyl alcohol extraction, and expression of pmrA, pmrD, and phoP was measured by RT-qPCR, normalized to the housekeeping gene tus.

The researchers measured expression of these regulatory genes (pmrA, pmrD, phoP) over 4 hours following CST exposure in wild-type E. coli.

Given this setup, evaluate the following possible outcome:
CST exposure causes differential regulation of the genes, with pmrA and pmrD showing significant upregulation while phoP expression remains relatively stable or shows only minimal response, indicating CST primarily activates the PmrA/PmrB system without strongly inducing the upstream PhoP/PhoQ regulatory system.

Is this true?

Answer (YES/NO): NO